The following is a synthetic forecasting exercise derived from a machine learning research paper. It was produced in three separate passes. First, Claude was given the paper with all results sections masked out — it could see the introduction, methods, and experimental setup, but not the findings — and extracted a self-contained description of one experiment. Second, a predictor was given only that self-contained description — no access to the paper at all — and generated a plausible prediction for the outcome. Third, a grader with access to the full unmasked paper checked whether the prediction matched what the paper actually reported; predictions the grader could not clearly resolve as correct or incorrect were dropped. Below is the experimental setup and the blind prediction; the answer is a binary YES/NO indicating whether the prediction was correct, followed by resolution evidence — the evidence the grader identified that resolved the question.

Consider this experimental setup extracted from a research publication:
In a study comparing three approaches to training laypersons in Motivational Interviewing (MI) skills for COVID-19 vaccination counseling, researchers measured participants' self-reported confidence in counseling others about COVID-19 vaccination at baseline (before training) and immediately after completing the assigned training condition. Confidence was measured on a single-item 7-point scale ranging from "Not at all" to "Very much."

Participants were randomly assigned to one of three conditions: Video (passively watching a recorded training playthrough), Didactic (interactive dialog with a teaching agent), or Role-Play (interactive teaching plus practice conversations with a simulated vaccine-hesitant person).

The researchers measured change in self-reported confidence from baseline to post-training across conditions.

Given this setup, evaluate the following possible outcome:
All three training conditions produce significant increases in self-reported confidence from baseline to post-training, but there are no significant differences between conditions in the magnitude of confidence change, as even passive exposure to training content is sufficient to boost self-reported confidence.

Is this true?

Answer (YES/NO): NO